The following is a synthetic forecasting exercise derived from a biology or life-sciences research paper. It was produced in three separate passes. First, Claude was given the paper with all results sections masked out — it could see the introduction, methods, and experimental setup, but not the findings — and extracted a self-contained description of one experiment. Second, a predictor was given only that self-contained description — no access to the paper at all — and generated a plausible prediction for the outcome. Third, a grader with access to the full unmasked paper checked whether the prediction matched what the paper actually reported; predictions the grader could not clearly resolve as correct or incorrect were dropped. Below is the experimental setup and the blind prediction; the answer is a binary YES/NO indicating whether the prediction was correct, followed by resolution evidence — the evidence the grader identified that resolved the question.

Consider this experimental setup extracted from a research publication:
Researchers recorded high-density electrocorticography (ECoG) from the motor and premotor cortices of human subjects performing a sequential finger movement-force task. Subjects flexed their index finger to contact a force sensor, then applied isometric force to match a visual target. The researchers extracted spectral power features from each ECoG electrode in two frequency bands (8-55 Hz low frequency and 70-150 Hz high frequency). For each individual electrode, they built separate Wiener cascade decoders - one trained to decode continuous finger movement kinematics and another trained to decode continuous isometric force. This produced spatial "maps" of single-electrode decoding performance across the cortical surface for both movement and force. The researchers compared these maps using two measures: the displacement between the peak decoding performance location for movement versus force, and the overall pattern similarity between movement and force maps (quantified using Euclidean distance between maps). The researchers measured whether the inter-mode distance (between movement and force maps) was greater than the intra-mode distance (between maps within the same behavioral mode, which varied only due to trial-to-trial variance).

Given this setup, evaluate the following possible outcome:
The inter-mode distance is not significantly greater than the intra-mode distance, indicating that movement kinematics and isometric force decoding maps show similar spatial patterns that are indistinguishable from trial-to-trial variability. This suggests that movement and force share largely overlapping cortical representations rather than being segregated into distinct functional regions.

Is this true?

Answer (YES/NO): NO